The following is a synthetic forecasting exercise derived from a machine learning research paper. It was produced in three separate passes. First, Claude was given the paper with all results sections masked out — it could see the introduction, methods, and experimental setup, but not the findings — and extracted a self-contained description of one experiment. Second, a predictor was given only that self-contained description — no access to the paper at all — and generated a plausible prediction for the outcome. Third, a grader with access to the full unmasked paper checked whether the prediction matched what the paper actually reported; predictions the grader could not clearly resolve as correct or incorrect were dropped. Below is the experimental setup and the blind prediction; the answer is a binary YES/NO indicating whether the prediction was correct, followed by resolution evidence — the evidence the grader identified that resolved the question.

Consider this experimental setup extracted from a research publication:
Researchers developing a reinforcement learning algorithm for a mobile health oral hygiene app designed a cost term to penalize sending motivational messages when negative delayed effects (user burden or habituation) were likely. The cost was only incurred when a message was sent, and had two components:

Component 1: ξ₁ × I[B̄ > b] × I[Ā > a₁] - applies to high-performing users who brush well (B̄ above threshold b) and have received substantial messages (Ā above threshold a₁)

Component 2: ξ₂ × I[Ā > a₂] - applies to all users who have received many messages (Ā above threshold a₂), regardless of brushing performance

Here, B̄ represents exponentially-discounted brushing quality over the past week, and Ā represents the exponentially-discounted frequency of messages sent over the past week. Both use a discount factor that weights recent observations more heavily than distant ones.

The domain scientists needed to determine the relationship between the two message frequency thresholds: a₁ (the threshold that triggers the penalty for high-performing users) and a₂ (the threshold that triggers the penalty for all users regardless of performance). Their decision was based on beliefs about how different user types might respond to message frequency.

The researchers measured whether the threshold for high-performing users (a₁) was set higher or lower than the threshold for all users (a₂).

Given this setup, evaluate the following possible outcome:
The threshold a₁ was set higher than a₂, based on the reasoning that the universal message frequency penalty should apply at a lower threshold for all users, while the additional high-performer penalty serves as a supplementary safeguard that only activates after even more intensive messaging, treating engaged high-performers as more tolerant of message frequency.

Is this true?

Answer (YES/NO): NO